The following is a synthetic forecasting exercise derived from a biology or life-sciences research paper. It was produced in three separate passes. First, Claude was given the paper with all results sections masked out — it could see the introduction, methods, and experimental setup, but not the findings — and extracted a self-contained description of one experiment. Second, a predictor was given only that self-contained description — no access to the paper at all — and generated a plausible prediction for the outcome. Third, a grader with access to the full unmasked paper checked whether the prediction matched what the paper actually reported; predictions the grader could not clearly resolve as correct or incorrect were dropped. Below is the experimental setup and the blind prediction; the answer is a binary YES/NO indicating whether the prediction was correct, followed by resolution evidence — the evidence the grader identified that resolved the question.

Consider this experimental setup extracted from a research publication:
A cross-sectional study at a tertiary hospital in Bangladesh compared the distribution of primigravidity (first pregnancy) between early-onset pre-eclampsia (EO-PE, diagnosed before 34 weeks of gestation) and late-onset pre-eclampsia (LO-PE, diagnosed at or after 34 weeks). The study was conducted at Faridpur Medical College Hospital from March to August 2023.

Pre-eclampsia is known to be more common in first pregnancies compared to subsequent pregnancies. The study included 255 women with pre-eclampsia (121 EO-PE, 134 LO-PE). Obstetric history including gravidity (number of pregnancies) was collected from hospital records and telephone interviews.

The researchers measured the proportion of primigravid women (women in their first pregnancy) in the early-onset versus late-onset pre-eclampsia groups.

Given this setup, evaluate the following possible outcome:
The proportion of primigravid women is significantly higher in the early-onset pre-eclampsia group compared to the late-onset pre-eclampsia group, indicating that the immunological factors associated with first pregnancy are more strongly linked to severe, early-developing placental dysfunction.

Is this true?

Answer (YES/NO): YES